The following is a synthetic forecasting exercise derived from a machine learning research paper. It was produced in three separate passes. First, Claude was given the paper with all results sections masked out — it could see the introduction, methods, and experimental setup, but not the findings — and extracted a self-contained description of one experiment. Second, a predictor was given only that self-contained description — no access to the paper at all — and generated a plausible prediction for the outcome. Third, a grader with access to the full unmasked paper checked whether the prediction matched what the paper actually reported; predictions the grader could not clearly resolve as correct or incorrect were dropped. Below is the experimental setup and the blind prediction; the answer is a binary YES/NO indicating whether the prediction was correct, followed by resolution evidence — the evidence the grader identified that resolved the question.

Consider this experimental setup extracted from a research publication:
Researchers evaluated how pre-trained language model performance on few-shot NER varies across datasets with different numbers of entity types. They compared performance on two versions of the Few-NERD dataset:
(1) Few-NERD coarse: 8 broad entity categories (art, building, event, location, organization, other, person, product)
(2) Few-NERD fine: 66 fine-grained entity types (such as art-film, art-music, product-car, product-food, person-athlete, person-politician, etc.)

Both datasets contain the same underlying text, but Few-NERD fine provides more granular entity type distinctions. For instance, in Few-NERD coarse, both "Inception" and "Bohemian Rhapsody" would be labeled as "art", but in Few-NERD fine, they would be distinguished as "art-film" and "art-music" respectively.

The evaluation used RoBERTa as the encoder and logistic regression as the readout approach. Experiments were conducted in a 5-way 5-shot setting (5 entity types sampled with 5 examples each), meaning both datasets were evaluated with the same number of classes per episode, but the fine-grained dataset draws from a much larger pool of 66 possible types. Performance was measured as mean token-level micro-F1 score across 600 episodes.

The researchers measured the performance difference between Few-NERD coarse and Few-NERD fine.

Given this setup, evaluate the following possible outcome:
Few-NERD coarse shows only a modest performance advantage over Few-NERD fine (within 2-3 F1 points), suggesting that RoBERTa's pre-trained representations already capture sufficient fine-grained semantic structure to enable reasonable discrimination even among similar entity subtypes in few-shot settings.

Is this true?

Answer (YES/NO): NO